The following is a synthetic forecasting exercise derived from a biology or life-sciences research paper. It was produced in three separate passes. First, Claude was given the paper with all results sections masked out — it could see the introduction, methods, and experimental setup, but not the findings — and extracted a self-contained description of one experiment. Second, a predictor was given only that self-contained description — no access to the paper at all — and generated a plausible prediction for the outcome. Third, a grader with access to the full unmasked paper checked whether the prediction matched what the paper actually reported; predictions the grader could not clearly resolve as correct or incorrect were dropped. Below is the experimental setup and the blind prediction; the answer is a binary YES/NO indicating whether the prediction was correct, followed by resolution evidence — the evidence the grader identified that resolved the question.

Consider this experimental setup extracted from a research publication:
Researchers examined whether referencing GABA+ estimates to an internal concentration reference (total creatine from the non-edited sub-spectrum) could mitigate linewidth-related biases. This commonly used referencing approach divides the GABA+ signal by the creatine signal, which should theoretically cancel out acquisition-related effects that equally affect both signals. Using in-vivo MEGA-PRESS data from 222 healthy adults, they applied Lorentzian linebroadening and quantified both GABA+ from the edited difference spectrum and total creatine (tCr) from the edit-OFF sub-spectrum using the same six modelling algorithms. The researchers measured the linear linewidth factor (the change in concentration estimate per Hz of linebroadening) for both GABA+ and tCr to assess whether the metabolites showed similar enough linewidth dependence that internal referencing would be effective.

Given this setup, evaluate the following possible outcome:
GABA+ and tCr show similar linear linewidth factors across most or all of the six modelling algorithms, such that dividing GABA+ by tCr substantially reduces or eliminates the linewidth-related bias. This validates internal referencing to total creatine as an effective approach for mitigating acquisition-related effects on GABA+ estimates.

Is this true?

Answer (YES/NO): NO